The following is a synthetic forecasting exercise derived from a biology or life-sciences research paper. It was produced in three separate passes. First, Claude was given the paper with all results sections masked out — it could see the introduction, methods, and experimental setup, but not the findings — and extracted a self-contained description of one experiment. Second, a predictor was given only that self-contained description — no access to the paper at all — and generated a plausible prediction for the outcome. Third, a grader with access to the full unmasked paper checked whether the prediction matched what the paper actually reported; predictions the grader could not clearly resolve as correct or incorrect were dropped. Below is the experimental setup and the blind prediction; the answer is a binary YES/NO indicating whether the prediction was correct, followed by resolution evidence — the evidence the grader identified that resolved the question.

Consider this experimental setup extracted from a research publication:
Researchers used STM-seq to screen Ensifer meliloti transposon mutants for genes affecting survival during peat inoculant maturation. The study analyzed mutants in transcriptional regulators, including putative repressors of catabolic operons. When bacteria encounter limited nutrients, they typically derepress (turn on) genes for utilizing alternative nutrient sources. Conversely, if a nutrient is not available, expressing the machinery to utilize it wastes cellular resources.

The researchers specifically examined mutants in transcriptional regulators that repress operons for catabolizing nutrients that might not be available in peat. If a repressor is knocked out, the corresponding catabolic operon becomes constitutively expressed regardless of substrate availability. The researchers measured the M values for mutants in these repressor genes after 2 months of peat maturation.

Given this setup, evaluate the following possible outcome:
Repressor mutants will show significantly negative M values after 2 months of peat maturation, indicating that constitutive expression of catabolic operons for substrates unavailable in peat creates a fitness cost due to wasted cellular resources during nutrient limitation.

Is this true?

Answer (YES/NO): YES